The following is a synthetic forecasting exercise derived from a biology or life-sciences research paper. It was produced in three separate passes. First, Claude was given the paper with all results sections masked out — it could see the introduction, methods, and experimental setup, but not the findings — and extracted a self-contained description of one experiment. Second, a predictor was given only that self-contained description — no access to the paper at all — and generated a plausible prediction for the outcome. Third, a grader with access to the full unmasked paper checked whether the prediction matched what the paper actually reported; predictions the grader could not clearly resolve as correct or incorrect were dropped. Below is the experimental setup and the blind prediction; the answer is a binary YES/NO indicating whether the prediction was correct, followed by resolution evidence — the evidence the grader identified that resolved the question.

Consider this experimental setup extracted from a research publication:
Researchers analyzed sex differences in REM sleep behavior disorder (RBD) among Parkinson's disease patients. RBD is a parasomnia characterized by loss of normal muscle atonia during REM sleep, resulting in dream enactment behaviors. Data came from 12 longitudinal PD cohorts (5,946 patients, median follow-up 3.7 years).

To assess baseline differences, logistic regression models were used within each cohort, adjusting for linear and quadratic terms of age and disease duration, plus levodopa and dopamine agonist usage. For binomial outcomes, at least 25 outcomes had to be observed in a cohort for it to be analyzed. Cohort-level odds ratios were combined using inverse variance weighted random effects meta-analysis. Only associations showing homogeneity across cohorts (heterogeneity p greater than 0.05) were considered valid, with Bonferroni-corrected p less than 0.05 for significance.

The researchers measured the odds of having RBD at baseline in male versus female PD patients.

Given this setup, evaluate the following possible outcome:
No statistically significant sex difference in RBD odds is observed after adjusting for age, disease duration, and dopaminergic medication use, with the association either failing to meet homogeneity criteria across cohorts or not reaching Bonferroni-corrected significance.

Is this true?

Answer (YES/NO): YES